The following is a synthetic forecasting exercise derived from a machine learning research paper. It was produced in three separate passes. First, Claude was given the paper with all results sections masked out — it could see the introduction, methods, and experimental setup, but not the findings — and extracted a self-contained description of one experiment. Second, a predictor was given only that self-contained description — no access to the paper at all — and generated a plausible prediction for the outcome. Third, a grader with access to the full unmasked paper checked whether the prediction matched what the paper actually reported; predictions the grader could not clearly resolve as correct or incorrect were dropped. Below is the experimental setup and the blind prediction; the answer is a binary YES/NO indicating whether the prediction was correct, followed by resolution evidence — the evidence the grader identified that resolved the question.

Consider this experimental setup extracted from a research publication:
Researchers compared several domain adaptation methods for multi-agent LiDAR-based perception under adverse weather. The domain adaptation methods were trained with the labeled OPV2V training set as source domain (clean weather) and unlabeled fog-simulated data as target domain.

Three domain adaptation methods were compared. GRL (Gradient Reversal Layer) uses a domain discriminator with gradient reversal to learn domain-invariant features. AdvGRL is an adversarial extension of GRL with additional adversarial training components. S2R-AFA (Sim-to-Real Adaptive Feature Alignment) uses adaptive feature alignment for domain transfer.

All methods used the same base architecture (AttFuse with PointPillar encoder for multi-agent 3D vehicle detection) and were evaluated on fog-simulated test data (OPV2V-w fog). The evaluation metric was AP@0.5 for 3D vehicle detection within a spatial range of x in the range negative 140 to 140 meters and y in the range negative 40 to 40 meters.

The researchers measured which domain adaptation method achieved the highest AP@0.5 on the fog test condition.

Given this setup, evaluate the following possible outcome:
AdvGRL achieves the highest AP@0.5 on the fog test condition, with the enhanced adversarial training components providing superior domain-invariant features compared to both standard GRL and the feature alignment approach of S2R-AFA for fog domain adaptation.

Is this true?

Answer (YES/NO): YES